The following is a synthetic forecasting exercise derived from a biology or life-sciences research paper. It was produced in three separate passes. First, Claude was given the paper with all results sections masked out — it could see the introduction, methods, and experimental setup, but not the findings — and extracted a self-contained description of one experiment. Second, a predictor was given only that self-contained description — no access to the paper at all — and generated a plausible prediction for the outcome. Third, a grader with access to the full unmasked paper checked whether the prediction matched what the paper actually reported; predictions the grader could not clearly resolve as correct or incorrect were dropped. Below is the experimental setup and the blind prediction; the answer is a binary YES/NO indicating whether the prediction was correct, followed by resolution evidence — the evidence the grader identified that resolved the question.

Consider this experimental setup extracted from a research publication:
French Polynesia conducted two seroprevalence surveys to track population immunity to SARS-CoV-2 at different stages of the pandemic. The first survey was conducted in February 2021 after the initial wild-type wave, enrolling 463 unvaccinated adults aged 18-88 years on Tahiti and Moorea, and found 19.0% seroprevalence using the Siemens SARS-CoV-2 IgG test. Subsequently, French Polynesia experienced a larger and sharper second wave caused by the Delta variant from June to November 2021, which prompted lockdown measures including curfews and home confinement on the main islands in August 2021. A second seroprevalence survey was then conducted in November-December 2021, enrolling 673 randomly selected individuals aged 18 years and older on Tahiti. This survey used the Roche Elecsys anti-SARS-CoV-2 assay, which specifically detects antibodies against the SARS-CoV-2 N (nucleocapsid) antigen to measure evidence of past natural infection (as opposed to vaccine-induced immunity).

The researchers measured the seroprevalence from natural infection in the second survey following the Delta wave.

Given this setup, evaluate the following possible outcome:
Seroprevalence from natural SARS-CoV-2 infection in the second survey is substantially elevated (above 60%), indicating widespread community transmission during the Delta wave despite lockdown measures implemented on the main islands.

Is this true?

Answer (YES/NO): NO